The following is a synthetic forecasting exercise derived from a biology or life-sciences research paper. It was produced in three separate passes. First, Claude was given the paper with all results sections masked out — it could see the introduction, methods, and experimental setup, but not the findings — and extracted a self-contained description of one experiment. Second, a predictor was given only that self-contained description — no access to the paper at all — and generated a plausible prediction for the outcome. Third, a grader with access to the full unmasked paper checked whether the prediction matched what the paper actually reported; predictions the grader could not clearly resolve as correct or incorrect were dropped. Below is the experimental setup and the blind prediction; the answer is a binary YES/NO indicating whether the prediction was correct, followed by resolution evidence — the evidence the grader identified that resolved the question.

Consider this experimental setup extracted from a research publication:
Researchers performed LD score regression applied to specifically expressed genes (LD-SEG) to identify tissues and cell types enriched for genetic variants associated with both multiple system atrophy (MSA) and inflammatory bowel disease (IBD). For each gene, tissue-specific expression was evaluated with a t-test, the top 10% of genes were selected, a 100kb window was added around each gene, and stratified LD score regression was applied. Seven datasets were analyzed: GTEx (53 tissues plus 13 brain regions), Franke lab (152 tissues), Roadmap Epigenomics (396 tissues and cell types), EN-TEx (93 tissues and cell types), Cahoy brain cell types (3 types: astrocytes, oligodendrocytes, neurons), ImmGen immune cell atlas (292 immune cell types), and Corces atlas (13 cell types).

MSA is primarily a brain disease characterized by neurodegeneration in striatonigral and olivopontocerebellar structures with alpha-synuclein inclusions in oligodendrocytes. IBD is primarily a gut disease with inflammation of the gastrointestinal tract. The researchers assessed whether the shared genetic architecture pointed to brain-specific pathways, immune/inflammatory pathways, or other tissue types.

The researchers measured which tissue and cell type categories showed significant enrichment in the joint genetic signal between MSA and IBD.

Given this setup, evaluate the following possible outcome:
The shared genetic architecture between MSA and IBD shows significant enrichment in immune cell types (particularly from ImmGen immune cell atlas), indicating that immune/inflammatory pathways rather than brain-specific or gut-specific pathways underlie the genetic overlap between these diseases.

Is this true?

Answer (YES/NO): NO